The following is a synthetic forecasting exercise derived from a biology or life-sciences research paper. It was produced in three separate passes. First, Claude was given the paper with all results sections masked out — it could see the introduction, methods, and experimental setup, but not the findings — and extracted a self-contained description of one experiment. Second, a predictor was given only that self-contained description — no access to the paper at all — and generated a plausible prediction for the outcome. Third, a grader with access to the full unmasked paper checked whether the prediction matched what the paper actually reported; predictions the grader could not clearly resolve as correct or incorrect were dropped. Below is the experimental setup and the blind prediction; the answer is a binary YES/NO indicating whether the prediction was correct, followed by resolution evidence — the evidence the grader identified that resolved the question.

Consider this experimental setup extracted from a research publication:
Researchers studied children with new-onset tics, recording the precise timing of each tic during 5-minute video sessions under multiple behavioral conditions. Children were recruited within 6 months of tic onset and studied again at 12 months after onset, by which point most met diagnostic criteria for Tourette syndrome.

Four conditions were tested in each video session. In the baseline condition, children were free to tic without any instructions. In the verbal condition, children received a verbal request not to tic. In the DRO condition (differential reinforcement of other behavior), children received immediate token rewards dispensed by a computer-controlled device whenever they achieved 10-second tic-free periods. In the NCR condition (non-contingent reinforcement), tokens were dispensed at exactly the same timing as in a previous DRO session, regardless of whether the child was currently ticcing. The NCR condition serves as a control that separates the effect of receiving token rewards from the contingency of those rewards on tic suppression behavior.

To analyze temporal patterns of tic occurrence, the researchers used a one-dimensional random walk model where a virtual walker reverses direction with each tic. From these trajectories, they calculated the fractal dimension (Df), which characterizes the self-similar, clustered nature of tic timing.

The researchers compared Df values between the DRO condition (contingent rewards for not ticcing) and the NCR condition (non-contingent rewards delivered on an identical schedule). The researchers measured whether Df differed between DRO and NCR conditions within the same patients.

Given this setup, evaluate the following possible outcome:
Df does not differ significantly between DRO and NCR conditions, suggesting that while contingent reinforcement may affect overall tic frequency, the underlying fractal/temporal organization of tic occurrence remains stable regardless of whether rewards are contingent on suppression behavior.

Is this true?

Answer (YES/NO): NO